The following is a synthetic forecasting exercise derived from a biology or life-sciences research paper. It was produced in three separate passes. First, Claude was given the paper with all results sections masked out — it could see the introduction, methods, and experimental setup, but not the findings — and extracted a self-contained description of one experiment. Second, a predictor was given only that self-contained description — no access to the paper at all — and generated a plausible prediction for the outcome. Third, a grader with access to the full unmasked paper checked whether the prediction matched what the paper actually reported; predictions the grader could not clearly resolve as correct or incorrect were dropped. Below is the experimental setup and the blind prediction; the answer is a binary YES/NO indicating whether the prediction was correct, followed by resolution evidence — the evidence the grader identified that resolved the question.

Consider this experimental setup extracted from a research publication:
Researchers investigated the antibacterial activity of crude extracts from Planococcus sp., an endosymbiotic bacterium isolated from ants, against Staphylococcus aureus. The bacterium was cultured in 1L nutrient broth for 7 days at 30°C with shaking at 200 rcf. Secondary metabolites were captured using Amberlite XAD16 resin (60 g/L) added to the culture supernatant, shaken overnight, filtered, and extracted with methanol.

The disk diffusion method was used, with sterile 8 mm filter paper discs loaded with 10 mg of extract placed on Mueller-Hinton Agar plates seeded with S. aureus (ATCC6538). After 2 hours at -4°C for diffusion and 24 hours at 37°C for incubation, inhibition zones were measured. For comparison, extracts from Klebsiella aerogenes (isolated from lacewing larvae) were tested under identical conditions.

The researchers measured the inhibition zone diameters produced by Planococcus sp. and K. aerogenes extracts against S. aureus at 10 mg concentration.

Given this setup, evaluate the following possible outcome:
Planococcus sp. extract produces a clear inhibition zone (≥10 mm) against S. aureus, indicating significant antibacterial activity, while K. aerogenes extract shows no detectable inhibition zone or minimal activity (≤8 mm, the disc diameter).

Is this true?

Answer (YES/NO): NO